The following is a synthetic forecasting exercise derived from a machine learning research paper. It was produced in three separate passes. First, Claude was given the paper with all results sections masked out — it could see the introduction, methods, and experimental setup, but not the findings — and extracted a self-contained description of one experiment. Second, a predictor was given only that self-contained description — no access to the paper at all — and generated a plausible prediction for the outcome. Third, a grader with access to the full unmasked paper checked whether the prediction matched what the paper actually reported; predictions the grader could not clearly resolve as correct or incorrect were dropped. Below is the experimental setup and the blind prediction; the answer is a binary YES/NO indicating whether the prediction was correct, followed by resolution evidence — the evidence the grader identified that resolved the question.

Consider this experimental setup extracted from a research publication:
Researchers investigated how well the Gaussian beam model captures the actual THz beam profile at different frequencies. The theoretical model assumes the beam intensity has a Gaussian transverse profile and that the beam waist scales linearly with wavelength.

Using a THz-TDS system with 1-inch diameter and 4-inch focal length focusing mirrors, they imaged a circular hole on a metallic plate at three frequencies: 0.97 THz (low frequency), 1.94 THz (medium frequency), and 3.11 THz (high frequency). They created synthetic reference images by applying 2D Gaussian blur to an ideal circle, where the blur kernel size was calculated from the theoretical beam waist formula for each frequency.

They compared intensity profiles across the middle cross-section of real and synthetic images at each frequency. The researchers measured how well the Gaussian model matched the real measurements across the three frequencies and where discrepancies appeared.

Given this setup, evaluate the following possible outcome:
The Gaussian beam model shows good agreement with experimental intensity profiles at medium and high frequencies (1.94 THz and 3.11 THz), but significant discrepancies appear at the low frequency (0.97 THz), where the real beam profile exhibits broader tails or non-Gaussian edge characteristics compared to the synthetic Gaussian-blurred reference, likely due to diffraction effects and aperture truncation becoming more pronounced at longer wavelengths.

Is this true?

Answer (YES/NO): NO